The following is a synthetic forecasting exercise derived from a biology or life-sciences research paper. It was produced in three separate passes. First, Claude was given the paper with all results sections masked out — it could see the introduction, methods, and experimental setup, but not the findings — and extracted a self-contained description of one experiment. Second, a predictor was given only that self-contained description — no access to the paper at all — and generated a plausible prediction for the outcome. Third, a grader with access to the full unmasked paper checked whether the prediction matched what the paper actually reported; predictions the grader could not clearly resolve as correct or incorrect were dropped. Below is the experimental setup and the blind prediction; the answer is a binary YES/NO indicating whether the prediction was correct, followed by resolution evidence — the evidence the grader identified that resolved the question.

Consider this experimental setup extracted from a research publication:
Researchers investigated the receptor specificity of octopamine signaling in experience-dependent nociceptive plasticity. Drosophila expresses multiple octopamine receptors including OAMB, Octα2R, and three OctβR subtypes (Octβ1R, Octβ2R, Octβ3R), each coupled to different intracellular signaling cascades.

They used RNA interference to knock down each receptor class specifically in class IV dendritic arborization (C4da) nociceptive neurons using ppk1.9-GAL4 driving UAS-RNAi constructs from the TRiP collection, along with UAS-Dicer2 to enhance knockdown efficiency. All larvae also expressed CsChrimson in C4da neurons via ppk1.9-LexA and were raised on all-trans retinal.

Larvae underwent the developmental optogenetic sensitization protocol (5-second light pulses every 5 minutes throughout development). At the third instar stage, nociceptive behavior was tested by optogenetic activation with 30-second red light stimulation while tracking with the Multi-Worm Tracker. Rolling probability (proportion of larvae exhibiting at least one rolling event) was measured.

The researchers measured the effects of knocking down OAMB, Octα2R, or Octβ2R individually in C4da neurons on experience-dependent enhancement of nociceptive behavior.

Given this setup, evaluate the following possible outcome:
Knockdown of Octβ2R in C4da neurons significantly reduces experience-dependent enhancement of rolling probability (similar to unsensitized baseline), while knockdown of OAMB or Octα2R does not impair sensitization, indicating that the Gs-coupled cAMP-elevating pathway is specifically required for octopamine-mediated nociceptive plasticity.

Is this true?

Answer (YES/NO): NO